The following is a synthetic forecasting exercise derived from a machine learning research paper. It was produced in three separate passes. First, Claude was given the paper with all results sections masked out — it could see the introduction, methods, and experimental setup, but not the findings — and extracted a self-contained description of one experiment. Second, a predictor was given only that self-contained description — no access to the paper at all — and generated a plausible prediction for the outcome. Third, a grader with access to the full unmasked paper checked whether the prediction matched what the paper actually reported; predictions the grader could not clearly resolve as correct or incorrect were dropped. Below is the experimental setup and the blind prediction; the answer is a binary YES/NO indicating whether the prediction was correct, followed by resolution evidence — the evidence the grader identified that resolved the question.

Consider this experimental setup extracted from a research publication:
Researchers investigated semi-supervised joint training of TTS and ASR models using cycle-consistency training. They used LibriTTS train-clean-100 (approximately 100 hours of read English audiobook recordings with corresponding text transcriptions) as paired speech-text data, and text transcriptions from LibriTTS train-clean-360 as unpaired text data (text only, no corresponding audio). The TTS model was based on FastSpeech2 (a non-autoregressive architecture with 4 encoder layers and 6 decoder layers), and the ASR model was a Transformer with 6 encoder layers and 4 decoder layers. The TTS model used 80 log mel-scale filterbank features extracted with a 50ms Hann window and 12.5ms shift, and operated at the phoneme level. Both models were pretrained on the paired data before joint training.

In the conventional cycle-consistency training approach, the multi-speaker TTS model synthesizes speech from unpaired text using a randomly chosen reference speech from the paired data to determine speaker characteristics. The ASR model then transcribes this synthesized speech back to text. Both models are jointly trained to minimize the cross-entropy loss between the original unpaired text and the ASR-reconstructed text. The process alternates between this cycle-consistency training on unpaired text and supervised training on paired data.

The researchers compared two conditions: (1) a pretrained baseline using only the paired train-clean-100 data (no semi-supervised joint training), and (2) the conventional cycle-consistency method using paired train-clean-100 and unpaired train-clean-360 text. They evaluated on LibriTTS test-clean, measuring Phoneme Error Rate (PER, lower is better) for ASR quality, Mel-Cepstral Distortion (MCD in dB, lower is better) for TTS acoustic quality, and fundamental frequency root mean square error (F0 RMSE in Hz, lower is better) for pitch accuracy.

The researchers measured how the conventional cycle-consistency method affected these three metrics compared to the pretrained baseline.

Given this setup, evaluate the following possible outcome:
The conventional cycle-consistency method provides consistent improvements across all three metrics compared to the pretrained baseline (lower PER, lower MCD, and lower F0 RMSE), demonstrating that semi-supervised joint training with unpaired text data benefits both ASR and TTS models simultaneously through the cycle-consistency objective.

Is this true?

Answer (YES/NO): NO